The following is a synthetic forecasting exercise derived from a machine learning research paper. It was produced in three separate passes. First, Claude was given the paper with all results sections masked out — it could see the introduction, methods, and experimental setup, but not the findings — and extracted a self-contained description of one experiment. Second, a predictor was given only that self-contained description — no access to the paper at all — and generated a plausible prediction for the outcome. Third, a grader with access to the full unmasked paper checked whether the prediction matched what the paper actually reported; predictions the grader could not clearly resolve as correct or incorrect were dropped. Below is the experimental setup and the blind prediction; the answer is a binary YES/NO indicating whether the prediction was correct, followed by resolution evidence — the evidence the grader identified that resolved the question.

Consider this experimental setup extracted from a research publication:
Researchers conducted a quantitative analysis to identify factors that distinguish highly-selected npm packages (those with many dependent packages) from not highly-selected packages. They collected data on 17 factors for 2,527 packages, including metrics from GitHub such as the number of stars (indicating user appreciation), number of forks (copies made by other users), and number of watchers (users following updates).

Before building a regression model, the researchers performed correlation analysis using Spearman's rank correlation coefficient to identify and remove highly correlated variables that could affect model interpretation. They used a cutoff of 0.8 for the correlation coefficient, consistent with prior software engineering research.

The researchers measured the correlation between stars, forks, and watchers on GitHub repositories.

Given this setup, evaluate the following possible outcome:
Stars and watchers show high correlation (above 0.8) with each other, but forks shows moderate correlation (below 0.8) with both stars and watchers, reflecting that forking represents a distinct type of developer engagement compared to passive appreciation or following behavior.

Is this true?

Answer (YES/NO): NO